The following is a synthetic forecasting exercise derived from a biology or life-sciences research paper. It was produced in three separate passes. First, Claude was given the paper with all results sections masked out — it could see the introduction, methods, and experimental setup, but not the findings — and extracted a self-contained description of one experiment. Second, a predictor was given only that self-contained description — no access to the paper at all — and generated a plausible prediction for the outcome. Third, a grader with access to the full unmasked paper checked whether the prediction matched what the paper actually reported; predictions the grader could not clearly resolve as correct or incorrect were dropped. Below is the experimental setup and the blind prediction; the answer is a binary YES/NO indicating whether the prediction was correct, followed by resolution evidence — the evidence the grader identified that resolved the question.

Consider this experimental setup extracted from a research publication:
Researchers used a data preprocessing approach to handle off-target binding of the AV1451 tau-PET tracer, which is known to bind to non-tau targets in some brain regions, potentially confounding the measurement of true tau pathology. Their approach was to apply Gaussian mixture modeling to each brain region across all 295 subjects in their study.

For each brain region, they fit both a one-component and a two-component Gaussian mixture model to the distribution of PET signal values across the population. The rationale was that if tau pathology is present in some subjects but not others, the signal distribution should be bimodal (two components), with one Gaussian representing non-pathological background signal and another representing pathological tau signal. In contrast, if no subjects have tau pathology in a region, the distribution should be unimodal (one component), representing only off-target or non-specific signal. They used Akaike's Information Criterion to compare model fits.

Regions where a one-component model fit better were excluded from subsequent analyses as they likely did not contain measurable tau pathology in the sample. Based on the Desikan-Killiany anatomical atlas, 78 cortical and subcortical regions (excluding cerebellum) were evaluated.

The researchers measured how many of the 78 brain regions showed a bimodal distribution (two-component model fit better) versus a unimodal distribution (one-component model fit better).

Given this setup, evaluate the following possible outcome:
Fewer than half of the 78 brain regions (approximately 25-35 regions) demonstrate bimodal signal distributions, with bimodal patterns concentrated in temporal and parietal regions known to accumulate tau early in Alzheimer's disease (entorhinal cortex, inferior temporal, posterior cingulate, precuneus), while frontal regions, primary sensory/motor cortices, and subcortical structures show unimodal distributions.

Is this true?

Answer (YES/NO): NO